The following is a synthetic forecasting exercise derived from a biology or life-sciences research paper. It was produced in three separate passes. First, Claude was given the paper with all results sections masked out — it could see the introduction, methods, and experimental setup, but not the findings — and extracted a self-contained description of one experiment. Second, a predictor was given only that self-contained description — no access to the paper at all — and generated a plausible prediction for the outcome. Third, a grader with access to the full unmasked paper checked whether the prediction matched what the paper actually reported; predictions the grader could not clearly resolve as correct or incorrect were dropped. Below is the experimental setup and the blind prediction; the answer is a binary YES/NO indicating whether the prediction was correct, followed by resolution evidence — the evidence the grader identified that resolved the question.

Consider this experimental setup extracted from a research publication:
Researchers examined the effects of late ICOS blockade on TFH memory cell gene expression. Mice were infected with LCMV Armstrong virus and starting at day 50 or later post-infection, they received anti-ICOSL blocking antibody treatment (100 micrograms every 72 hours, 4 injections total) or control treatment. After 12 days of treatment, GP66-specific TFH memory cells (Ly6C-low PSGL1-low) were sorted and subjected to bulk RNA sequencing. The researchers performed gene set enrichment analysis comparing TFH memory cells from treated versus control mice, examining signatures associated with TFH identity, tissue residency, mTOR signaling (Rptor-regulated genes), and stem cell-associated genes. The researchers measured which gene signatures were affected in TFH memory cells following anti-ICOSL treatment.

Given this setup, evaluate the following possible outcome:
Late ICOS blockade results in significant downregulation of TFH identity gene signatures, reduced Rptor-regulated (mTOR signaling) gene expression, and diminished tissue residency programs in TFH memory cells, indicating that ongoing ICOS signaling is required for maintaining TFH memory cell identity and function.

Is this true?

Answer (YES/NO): YES